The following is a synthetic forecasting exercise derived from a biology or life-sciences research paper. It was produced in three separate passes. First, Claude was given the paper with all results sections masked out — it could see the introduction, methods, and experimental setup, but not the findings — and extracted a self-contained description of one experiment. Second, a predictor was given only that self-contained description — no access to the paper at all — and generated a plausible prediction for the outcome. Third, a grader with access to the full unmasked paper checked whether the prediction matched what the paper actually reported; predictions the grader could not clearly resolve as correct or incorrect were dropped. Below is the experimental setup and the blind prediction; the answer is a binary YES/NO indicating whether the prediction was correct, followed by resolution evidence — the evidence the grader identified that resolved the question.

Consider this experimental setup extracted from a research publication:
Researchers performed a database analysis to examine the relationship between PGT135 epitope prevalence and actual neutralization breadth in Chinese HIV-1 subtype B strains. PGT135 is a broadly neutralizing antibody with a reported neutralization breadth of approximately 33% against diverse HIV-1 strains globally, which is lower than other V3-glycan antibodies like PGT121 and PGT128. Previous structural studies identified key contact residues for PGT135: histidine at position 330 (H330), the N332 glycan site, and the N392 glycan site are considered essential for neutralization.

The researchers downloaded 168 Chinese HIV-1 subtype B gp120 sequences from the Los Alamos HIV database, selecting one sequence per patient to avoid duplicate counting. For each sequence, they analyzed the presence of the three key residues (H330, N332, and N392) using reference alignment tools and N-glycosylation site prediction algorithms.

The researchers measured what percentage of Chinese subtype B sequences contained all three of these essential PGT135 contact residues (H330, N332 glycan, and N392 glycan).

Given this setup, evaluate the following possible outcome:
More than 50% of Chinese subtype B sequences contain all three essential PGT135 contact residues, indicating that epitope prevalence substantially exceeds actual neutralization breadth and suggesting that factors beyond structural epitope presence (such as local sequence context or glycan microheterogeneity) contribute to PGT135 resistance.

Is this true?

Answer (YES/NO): YES